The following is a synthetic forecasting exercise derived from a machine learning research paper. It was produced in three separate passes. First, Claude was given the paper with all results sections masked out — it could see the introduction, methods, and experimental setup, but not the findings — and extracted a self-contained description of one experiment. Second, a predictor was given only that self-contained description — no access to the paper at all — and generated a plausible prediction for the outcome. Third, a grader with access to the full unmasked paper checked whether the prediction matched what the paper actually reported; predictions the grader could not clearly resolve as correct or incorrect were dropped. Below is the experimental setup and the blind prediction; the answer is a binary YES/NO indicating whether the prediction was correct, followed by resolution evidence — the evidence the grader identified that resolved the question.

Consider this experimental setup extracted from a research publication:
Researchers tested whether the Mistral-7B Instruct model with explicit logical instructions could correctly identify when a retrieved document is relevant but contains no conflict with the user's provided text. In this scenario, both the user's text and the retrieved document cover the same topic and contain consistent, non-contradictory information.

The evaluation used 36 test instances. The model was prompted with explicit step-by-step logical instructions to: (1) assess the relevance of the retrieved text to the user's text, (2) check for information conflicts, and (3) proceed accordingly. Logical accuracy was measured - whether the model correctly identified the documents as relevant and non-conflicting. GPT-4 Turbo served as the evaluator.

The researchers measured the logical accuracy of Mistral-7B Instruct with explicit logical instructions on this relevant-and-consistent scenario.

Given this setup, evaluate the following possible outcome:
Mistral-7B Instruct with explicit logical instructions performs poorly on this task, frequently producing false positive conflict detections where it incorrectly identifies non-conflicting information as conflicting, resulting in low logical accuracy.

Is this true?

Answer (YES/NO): NO